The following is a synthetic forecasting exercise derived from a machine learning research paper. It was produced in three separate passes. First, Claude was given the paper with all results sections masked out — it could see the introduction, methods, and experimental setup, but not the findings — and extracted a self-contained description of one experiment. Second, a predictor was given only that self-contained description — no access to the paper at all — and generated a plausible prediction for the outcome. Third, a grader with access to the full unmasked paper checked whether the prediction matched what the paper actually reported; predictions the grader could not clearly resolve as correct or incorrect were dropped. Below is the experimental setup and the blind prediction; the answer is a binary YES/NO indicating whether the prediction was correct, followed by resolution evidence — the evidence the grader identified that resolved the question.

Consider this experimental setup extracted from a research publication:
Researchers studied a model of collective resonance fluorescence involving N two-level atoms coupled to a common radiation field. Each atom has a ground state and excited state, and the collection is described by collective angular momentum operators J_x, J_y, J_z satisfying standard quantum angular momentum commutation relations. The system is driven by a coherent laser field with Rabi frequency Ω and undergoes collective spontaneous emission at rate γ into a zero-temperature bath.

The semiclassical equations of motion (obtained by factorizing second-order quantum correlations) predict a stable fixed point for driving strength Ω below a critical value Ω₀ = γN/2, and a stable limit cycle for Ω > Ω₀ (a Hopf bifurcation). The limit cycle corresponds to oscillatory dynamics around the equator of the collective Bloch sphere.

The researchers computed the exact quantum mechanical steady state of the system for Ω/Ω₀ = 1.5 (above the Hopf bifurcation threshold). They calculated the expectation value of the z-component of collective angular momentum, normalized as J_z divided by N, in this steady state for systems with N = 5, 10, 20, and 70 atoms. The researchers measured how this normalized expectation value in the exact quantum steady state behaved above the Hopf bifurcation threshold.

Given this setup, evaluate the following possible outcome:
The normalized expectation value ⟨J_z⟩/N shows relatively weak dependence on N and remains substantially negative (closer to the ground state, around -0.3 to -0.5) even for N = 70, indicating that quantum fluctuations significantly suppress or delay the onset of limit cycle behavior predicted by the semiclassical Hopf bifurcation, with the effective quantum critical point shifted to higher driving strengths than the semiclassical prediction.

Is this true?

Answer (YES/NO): NO